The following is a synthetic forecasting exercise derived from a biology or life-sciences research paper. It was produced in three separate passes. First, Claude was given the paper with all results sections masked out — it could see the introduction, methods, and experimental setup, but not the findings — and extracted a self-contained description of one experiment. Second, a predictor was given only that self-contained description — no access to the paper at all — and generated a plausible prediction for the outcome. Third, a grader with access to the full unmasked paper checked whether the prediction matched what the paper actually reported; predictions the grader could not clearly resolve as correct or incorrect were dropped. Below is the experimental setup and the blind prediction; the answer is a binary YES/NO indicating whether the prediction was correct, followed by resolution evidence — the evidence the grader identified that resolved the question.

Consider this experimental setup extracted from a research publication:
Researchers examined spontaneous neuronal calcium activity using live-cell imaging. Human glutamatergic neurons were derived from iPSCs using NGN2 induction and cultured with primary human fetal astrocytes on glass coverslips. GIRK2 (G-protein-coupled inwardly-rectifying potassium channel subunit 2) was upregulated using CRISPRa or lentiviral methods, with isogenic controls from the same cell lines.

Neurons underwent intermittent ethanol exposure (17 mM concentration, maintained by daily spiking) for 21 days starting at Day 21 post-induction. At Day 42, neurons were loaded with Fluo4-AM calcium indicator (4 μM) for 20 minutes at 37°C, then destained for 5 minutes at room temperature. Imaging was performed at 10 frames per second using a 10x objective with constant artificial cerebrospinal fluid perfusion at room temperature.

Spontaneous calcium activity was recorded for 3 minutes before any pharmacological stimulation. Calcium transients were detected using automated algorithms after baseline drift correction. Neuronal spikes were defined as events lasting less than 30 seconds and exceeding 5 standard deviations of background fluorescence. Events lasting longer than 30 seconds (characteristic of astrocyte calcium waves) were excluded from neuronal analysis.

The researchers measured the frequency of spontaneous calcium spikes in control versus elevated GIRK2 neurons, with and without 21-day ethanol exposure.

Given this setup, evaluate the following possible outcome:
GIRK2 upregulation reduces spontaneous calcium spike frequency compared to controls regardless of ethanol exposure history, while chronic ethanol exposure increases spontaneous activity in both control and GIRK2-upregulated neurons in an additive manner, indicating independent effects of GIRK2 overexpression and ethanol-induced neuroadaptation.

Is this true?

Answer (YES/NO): NO